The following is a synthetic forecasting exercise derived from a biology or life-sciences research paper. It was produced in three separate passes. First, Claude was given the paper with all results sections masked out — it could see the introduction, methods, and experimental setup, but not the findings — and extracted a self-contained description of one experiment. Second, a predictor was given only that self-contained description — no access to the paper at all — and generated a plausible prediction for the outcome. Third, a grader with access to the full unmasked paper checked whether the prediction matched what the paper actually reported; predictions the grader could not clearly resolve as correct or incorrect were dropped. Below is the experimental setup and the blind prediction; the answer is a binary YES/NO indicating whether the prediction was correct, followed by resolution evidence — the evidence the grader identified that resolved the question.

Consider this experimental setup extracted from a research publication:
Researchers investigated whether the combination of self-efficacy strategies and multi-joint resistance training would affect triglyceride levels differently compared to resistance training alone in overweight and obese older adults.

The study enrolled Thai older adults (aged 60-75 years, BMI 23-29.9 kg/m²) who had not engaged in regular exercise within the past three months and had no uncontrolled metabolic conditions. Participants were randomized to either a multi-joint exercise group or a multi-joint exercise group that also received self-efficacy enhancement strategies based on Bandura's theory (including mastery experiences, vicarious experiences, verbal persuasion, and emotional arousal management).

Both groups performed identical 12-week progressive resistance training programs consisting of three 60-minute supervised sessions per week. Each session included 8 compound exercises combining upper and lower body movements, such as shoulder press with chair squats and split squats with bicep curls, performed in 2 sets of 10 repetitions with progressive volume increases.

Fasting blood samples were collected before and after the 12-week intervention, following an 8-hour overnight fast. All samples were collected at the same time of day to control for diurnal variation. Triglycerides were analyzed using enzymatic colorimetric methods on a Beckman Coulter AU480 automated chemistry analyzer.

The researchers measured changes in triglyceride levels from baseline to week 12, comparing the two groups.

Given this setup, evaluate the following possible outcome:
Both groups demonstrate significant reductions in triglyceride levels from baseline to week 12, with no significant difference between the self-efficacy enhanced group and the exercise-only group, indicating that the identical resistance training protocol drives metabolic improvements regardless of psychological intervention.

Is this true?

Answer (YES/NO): NO